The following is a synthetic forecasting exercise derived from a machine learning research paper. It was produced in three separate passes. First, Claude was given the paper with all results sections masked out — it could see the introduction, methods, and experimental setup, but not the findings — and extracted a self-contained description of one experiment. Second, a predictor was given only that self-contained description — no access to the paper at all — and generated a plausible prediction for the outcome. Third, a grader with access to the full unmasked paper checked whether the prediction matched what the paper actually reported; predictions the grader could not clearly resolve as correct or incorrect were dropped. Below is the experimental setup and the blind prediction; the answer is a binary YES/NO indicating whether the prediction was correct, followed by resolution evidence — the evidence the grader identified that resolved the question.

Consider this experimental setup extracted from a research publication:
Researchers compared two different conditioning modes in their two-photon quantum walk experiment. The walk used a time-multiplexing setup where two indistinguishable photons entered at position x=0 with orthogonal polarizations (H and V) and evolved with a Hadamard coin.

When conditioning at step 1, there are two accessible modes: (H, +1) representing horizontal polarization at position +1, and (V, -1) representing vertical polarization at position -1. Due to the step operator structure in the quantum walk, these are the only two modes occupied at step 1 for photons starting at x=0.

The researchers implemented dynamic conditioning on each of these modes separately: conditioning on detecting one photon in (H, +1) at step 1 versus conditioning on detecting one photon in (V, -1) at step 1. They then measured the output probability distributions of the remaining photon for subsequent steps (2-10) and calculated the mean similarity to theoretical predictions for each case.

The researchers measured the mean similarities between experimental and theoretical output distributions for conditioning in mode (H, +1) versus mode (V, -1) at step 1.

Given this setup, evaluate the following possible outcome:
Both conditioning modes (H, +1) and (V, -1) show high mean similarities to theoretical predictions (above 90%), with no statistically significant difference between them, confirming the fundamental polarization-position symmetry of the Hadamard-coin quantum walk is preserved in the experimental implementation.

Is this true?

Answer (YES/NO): NO